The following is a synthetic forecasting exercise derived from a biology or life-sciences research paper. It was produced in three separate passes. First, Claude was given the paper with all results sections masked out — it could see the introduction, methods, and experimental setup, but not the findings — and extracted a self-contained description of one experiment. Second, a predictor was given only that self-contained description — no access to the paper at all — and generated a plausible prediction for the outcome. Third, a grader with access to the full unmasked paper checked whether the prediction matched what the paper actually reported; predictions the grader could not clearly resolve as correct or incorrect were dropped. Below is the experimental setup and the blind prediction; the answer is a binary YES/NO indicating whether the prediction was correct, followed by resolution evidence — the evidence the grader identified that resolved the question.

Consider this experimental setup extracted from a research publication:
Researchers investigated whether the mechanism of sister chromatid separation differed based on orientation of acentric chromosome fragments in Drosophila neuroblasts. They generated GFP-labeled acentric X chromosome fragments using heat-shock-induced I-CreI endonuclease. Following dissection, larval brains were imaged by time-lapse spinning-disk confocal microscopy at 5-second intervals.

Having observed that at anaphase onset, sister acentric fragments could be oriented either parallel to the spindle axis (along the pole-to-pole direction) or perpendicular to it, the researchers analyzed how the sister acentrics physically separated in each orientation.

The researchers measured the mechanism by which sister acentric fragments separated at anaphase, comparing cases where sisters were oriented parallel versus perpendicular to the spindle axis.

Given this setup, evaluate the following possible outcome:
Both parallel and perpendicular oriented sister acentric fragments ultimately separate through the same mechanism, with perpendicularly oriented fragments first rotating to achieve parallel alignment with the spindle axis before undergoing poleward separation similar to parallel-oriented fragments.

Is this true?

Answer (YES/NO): NO